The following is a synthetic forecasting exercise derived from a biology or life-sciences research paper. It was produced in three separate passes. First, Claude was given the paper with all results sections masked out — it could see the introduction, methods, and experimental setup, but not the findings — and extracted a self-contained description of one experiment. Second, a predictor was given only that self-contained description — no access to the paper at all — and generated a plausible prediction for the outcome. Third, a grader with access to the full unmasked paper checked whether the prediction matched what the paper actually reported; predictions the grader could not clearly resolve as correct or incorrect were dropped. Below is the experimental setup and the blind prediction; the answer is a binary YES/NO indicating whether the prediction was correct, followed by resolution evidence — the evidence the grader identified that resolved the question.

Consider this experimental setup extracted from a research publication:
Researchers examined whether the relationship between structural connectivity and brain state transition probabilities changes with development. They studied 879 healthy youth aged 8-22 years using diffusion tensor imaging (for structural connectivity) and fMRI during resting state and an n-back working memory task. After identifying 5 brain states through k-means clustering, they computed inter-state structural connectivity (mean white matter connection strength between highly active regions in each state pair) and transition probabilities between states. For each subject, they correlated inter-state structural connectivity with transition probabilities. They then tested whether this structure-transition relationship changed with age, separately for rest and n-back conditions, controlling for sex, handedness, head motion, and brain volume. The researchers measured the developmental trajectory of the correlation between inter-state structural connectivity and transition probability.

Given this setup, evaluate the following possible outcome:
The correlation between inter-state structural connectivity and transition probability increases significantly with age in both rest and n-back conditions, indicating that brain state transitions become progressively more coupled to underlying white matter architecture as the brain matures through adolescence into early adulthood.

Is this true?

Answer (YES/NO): NO